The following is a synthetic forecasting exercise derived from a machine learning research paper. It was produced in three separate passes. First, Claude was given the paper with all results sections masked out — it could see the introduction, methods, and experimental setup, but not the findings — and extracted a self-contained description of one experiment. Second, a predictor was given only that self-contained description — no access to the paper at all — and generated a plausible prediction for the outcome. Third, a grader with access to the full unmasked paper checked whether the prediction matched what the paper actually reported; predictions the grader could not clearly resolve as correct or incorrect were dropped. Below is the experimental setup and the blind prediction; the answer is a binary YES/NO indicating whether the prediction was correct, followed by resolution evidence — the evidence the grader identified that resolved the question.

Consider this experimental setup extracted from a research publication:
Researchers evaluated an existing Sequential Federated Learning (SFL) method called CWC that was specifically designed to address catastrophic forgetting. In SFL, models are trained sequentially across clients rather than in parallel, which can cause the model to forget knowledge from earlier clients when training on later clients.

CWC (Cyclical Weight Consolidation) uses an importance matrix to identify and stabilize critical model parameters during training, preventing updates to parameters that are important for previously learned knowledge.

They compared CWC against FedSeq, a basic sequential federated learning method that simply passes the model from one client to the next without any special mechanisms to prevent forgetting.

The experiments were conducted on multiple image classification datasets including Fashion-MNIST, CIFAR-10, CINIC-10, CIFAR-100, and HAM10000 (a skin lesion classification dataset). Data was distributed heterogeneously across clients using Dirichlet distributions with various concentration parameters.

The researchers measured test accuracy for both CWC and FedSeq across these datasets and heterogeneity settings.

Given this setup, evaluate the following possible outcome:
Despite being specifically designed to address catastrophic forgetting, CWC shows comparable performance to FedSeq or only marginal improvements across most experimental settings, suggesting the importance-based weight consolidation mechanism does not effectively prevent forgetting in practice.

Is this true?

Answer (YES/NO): YES